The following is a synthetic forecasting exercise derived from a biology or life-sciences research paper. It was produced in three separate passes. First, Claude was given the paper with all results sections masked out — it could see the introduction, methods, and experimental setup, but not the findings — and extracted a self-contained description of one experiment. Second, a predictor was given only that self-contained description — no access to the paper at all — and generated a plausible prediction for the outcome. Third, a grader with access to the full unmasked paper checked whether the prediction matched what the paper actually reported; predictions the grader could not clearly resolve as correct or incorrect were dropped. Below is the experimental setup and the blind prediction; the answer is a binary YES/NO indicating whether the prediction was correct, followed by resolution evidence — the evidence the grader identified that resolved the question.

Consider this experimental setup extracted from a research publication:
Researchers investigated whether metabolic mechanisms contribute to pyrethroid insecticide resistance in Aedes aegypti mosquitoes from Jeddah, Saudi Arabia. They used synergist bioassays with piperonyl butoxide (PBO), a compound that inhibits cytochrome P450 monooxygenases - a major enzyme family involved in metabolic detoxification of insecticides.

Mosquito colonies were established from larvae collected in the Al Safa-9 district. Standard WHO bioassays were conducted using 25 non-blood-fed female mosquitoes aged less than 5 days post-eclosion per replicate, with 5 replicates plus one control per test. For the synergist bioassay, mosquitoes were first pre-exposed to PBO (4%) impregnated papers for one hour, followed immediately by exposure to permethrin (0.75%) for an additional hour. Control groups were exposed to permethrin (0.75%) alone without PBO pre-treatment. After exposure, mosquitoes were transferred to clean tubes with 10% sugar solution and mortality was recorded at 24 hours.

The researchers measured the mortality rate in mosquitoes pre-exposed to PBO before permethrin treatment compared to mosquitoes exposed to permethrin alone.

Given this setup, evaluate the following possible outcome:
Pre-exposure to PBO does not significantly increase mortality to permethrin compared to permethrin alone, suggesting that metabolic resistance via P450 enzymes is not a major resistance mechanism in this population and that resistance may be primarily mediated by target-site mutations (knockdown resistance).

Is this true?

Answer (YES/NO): NO